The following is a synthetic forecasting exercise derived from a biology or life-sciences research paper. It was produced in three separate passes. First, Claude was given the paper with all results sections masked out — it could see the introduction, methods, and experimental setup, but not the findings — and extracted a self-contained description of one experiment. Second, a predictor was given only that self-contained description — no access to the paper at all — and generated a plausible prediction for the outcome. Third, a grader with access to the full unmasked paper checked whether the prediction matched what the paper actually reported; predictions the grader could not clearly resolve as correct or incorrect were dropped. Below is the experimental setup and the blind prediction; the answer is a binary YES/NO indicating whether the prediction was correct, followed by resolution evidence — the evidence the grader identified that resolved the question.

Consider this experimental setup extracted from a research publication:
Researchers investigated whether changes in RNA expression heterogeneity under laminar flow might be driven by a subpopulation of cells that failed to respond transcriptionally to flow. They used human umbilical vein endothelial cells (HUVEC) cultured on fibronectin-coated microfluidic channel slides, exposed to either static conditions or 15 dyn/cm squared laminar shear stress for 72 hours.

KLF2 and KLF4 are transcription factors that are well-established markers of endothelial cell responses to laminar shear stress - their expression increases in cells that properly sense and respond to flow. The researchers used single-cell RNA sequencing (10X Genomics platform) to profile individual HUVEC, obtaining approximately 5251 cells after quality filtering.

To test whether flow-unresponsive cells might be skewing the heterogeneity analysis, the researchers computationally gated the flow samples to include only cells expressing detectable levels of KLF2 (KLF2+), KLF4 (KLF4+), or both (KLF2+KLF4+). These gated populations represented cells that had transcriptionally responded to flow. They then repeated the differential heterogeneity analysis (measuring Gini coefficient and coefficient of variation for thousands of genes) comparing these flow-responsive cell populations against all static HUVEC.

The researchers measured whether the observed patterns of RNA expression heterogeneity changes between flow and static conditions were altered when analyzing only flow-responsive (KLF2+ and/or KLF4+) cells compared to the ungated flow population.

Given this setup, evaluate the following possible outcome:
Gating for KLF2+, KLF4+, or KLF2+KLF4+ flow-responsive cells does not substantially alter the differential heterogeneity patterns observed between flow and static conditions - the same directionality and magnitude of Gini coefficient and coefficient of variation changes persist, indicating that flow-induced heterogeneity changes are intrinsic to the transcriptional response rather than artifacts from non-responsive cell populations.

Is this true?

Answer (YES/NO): YES